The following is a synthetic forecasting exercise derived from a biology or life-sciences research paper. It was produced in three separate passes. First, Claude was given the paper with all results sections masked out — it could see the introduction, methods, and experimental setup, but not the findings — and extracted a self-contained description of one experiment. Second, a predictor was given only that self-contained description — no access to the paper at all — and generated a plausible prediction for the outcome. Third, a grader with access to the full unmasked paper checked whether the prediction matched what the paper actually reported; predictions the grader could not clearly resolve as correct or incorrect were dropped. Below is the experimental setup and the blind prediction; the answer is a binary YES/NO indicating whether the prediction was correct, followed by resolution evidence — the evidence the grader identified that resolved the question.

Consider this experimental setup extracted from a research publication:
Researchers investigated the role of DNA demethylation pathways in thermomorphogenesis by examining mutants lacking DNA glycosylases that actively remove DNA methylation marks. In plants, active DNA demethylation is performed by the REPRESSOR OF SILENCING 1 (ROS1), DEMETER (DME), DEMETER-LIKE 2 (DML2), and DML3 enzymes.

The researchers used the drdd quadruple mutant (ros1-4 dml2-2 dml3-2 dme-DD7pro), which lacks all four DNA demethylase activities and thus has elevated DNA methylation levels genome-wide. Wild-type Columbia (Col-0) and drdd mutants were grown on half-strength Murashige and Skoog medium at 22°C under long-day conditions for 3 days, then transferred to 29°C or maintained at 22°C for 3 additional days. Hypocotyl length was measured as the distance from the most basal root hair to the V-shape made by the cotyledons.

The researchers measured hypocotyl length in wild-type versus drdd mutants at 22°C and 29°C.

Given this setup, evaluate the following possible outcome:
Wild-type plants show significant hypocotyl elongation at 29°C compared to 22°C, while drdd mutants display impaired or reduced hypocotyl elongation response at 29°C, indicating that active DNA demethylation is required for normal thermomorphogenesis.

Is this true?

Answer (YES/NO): NO